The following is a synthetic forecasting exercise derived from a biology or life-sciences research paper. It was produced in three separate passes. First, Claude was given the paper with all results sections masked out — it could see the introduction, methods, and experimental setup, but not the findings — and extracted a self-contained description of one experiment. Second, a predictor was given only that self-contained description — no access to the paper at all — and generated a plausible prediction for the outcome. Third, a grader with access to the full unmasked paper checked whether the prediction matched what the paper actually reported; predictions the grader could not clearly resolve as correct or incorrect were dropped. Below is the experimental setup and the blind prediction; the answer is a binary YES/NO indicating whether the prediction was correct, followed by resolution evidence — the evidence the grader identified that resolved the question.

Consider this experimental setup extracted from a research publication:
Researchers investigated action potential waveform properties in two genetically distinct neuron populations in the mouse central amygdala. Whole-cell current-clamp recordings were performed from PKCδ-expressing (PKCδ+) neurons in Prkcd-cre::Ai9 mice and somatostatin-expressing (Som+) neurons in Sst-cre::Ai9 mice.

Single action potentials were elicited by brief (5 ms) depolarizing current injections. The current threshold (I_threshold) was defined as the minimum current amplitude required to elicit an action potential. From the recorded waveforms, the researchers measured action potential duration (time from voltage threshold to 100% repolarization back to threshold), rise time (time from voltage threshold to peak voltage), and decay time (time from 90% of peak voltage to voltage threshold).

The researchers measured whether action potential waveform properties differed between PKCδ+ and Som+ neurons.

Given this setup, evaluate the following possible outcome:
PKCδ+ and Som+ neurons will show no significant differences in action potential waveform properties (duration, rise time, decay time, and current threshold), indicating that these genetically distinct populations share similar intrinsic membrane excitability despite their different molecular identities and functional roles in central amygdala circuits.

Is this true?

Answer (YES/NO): NO